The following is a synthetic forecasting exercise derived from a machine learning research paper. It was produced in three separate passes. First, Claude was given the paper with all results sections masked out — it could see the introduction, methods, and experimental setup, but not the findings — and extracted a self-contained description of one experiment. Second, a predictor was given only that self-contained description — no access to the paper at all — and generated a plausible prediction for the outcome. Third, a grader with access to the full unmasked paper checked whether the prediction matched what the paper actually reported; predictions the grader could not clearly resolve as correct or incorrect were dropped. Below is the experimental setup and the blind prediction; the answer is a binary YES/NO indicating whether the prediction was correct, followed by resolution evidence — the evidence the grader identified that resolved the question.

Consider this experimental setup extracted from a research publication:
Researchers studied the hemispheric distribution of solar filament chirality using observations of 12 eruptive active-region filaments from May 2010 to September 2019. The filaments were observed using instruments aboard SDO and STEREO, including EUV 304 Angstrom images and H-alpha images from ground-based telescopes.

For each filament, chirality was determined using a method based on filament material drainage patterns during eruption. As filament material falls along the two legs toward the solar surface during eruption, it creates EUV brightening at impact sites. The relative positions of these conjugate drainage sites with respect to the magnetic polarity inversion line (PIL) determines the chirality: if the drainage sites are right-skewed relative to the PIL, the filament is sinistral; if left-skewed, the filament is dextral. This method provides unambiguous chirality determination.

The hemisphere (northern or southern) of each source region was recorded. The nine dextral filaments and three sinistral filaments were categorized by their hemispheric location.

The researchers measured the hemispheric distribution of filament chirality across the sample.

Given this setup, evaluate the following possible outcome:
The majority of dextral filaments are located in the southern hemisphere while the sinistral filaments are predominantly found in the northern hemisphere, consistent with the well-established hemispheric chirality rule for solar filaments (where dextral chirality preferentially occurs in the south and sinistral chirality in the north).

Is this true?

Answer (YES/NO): NO